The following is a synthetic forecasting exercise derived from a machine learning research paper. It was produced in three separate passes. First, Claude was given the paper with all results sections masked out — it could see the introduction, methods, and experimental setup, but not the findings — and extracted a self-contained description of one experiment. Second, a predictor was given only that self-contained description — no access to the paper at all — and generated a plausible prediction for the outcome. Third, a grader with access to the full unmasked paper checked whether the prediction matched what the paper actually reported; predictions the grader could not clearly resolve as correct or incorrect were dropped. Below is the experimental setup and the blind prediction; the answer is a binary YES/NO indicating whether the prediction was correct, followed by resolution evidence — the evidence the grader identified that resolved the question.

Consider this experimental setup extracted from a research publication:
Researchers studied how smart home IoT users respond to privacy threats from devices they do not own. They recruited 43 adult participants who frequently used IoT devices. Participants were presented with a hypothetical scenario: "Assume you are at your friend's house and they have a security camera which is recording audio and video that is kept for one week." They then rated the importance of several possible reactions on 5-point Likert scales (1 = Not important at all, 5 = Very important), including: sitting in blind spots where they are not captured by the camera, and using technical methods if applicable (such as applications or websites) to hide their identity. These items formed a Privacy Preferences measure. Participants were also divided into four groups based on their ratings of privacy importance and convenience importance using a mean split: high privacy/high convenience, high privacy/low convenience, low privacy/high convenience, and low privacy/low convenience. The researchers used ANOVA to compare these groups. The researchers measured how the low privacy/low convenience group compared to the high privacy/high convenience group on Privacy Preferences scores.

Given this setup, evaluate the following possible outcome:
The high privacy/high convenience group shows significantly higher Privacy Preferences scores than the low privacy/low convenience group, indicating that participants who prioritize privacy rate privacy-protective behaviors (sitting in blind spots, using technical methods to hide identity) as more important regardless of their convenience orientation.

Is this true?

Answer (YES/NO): NO